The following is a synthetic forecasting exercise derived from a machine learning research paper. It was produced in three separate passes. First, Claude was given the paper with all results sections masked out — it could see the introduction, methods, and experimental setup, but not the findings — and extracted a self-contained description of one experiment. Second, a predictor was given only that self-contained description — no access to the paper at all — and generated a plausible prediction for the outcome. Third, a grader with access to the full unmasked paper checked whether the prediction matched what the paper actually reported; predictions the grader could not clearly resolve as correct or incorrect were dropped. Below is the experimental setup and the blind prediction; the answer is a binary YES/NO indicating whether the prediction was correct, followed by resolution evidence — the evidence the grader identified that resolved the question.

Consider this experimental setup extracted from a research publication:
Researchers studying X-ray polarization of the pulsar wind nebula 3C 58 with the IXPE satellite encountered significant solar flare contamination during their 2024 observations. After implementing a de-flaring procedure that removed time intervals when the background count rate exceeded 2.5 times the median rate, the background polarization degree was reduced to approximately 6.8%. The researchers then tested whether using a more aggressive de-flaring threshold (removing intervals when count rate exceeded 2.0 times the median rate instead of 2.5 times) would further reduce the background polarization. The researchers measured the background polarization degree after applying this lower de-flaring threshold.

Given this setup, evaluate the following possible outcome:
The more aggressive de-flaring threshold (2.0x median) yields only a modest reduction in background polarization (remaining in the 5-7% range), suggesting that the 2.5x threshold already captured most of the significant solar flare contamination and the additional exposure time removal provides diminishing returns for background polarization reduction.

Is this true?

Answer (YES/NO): YES